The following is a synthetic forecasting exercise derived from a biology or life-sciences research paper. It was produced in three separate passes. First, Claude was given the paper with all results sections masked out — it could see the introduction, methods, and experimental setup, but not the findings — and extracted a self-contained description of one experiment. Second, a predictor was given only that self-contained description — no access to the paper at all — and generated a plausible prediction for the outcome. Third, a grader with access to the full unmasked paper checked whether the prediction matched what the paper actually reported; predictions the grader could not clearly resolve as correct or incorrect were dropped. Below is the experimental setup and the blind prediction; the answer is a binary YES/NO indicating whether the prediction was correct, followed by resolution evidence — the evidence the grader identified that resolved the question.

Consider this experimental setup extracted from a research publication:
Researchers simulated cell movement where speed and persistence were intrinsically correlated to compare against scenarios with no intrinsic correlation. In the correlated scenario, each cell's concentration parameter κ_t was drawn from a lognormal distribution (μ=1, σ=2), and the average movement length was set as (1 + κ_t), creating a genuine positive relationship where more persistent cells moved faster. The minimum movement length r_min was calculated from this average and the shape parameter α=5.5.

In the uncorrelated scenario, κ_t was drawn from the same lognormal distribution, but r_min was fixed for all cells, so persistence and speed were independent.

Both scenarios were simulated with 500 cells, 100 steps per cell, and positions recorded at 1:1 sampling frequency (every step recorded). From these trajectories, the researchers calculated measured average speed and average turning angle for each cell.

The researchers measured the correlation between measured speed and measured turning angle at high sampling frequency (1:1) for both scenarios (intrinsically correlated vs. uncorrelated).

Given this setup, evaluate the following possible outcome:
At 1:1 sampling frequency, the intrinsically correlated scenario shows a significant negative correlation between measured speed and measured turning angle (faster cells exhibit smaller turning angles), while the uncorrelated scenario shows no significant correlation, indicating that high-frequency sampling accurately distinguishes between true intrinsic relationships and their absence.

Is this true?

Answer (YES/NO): YES